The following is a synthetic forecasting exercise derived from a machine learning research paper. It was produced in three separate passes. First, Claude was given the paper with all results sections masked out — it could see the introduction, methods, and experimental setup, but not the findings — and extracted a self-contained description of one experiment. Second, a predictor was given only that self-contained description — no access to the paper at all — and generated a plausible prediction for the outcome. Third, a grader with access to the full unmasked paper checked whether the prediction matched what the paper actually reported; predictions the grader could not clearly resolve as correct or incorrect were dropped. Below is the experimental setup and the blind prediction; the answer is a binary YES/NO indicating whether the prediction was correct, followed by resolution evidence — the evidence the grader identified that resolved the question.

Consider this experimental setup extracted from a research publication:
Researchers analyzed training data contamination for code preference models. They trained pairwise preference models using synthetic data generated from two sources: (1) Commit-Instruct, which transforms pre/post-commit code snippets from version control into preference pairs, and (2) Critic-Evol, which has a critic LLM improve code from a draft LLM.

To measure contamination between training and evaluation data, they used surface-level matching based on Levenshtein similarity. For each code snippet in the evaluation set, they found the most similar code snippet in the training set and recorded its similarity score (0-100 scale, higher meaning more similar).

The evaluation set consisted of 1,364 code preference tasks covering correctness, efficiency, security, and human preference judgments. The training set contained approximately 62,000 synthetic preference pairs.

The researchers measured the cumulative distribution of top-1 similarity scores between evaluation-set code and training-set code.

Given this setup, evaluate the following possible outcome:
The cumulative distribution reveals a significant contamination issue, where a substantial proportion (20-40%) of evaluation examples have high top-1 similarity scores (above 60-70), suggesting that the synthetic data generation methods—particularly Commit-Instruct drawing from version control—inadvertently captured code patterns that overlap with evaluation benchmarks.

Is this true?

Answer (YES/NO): NO